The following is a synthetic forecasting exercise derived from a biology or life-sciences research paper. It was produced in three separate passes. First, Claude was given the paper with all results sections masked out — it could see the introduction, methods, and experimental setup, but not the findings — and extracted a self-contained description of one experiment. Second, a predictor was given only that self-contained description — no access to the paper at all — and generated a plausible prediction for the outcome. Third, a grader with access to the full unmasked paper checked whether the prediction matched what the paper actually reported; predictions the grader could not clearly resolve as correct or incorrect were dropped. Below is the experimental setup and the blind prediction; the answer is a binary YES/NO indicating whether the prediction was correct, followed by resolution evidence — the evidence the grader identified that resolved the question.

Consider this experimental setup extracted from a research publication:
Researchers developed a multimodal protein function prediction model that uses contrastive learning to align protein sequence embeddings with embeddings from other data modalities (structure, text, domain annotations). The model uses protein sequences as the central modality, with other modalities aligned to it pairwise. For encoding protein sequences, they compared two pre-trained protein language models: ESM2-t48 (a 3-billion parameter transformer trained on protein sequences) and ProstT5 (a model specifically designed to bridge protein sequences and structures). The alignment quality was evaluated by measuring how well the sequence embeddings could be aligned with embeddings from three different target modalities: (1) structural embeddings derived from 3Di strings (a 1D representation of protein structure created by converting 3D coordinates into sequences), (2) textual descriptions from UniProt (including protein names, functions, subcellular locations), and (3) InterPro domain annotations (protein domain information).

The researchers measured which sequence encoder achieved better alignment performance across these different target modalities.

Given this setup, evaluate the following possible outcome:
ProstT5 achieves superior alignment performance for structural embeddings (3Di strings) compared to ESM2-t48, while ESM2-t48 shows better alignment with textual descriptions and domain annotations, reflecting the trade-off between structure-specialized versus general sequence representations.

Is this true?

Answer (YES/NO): YES